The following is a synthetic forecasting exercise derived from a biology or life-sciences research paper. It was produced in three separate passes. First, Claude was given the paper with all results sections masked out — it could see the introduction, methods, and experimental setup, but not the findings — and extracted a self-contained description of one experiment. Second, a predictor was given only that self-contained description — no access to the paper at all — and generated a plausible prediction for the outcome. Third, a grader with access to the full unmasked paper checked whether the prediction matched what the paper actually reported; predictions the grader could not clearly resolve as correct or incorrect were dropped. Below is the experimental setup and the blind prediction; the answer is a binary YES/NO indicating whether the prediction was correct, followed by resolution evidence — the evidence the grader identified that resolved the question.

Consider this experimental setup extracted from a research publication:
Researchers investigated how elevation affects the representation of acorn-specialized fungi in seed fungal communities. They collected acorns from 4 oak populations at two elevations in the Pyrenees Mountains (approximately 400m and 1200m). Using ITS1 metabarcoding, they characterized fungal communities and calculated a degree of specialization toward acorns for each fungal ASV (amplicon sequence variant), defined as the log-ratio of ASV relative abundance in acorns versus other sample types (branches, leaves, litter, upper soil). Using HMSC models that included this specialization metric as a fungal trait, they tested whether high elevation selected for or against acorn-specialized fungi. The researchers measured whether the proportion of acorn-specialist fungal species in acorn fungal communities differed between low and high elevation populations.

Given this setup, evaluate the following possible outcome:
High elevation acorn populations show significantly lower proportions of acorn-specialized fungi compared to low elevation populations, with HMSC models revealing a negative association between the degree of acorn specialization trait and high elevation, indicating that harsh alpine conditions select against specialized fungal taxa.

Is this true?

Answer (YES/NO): NO